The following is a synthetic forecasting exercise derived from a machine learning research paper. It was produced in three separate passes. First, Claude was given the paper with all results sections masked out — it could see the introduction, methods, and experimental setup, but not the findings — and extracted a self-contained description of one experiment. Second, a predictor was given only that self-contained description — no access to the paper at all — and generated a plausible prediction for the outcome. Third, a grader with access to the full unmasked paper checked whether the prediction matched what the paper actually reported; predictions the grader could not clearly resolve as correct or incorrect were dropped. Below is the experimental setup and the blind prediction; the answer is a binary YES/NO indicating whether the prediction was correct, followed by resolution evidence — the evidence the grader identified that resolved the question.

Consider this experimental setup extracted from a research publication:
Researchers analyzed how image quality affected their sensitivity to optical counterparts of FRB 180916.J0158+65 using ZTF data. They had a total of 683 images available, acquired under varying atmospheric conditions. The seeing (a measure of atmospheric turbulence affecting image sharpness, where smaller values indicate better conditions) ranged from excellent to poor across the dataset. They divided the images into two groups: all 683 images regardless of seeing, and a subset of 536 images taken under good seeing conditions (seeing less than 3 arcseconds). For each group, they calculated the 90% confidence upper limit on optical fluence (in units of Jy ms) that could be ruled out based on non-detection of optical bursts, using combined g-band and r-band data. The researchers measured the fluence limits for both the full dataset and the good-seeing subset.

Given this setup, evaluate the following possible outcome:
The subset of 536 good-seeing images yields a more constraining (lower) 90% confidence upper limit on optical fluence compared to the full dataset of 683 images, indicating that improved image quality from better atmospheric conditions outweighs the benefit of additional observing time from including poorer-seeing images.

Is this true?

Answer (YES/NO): YES